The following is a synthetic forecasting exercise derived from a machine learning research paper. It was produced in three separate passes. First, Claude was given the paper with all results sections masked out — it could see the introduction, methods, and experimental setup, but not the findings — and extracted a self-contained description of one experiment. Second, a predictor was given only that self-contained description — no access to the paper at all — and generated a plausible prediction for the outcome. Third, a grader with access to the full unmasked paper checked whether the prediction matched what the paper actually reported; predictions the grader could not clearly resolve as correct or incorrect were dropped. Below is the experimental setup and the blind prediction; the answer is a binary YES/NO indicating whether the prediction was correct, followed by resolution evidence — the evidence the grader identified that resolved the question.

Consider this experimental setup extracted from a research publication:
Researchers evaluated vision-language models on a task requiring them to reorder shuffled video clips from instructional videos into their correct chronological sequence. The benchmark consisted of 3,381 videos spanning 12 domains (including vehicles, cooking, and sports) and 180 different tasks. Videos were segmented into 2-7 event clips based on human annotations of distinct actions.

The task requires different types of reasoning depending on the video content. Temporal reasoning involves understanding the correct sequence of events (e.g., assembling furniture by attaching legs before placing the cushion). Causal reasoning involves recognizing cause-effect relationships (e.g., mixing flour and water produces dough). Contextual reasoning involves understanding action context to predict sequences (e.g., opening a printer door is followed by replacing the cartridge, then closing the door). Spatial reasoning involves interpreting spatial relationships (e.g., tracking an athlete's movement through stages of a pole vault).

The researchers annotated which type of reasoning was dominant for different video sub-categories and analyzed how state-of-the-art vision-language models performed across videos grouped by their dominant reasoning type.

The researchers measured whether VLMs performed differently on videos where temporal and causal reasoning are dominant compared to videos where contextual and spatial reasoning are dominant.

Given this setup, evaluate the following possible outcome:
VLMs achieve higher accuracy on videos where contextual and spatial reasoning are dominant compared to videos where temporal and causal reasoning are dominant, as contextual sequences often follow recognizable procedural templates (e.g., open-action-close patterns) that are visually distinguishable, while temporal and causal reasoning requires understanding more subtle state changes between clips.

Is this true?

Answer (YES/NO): NO